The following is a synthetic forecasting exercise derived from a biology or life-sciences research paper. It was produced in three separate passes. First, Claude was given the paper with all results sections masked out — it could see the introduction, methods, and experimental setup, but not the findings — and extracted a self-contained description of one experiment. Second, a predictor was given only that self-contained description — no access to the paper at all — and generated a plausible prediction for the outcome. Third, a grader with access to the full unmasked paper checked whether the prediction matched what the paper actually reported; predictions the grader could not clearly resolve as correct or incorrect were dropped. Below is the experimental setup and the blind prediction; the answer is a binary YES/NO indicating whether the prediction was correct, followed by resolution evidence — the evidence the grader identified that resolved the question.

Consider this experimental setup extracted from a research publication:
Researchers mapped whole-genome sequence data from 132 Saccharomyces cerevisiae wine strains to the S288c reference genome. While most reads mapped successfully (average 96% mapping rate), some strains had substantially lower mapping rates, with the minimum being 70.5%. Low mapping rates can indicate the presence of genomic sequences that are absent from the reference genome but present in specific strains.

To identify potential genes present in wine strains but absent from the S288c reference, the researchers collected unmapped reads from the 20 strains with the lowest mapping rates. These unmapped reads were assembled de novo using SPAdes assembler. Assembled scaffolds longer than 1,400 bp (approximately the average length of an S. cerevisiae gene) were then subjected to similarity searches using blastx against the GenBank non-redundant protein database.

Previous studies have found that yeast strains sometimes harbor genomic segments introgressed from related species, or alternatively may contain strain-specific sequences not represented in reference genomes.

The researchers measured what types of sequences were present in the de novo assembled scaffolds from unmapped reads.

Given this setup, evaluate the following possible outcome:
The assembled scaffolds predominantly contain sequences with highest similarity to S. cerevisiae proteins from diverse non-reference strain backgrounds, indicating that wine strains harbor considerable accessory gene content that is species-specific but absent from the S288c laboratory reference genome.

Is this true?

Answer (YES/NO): YES